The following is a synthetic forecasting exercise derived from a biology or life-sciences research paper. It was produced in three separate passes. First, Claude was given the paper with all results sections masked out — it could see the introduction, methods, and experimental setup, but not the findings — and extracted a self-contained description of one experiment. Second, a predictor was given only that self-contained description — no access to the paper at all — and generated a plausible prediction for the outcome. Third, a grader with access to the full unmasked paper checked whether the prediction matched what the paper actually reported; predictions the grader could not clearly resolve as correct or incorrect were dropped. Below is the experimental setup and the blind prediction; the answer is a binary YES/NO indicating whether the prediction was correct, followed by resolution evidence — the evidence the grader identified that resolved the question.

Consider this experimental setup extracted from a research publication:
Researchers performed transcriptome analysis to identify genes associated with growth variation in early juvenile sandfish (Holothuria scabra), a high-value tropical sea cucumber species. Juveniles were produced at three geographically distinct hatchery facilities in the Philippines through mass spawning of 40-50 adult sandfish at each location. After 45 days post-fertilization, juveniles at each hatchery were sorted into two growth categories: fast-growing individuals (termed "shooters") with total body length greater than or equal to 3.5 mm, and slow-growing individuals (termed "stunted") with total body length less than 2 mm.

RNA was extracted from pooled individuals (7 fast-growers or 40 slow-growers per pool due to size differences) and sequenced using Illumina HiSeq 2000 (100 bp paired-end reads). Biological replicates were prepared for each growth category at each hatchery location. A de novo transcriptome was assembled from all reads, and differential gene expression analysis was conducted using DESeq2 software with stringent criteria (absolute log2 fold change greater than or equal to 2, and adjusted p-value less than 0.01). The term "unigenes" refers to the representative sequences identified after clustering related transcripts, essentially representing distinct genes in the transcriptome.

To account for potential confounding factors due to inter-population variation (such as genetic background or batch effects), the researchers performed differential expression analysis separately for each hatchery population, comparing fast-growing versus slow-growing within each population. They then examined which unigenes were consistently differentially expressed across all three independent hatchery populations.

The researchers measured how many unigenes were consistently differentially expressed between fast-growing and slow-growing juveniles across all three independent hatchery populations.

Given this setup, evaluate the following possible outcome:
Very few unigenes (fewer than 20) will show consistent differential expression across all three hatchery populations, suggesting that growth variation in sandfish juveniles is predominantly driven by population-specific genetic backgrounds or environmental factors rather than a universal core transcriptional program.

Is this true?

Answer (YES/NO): NO